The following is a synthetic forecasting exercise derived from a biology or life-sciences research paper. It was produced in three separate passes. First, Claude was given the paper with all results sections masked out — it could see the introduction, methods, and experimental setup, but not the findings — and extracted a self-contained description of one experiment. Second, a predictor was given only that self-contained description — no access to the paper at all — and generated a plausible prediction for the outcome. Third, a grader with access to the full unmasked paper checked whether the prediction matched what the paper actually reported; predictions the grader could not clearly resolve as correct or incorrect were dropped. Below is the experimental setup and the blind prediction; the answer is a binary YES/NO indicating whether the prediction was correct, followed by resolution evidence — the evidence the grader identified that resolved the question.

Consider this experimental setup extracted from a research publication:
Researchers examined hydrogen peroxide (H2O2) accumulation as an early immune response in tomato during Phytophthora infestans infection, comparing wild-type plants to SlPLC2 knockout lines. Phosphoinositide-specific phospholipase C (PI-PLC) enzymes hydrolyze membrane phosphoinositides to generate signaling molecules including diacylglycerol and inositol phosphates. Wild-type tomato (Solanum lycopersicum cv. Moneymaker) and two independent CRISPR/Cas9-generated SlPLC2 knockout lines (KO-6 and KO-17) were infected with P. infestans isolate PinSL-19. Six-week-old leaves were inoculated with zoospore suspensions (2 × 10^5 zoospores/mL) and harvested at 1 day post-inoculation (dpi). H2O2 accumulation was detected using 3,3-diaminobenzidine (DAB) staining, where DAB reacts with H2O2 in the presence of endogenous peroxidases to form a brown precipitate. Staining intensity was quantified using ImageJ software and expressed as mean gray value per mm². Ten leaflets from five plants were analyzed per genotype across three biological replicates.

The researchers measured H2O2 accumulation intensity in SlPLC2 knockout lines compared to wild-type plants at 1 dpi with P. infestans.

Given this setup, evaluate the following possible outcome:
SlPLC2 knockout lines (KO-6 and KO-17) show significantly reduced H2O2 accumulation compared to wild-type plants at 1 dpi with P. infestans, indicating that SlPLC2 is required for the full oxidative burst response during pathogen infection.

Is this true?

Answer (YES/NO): YES